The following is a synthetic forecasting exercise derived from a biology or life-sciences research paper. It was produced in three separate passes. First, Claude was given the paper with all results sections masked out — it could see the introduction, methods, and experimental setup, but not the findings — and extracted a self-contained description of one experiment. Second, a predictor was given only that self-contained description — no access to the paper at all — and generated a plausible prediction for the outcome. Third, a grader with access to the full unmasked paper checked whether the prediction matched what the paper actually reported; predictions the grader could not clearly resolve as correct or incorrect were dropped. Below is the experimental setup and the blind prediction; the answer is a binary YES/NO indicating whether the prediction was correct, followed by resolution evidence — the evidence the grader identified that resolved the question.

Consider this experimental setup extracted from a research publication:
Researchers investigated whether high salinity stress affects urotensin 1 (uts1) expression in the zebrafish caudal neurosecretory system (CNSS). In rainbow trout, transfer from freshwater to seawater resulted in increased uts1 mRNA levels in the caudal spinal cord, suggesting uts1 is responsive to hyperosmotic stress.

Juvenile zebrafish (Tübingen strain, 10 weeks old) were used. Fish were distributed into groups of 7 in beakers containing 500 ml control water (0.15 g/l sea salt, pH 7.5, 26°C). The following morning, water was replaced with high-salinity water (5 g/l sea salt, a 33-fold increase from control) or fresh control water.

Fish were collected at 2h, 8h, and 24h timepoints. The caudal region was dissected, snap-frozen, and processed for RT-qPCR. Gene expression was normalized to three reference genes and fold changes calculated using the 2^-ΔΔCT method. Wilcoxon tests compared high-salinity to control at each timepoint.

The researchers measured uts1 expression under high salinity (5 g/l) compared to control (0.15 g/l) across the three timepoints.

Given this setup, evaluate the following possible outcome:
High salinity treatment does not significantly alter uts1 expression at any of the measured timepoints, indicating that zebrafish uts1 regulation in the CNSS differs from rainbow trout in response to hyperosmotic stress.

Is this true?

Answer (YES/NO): NO